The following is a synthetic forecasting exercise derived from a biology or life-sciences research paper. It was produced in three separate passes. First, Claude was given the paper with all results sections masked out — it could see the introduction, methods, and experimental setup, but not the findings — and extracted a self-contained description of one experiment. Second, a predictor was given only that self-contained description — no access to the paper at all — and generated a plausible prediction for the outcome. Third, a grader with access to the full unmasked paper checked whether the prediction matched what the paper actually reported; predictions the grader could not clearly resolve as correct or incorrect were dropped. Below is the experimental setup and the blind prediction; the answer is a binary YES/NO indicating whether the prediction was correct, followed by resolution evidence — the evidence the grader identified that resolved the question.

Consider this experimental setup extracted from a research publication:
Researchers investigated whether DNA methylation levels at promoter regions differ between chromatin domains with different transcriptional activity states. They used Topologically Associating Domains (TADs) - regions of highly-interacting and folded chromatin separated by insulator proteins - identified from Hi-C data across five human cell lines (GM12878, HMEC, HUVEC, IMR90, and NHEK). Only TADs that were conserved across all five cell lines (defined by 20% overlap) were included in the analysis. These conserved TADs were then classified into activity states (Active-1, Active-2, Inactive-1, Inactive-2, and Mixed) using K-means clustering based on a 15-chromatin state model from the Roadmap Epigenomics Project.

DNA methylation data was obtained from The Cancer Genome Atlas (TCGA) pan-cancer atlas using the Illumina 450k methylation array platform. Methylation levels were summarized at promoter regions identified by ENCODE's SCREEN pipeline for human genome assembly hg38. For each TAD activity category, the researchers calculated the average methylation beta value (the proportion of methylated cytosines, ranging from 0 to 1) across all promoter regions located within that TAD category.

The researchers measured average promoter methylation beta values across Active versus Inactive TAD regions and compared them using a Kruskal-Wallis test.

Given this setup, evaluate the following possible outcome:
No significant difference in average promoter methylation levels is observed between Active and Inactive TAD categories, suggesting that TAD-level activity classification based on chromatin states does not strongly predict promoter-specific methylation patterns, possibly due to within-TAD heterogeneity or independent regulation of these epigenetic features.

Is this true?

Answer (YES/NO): NO